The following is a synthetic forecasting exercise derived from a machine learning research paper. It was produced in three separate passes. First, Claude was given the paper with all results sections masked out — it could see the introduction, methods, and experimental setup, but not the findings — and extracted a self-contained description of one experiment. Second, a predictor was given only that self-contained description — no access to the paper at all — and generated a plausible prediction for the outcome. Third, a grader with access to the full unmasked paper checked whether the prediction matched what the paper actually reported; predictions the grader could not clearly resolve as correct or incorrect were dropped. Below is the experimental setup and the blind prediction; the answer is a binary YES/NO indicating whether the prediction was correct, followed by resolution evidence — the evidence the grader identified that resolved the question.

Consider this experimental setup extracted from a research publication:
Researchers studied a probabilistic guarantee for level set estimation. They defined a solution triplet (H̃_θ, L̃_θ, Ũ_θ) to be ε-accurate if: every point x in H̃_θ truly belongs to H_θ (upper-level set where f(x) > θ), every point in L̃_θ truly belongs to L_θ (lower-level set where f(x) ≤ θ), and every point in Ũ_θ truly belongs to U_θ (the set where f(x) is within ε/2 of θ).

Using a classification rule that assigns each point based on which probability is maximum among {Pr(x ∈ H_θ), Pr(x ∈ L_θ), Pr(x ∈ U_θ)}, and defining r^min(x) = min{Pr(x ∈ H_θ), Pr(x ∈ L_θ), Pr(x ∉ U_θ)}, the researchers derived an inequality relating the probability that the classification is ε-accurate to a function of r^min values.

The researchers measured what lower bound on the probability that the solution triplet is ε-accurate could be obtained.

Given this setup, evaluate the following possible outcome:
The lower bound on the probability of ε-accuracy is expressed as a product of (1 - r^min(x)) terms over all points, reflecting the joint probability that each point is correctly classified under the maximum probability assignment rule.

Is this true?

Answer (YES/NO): NO